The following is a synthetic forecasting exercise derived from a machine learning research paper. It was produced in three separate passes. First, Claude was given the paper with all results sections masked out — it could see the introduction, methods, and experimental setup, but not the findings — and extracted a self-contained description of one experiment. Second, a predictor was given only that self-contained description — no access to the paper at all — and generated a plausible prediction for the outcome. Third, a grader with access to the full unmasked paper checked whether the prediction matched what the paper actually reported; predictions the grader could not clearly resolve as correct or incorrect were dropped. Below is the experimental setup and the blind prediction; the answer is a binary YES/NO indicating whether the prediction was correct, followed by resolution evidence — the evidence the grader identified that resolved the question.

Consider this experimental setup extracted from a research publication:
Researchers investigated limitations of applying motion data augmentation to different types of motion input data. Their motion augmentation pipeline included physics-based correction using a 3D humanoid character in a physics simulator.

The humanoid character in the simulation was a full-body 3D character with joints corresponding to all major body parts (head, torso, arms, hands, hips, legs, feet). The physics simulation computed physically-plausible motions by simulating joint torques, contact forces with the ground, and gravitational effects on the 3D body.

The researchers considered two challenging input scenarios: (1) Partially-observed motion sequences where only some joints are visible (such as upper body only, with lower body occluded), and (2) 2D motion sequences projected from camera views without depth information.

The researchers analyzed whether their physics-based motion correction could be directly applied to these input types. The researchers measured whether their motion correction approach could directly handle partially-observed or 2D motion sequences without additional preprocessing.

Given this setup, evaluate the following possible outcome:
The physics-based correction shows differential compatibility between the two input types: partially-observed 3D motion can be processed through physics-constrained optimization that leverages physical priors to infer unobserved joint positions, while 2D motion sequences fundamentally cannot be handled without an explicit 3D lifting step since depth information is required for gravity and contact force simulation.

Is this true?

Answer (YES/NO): NO